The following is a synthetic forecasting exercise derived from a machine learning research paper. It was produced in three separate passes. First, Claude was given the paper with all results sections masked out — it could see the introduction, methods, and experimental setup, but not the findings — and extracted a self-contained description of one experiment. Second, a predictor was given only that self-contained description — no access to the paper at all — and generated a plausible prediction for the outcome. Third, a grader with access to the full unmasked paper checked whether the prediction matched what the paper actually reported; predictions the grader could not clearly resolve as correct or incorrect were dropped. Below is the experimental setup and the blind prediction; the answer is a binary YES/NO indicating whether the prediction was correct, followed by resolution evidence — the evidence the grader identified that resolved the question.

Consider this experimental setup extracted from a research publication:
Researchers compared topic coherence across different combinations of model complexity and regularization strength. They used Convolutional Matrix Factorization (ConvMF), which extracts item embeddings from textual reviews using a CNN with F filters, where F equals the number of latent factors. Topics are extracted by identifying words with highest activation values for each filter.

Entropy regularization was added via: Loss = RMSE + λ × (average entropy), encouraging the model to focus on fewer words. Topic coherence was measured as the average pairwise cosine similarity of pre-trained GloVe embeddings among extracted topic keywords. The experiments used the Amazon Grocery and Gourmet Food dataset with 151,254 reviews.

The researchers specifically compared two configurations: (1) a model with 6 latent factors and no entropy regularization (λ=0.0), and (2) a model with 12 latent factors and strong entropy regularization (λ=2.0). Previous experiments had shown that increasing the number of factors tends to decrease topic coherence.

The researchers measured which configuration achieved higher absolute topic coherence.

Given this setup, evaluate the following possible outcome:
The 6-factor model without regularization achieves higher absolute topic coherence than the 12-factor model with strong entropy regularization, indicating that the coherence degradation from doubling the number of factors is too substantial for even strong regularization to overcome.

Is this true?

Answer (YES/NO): NO